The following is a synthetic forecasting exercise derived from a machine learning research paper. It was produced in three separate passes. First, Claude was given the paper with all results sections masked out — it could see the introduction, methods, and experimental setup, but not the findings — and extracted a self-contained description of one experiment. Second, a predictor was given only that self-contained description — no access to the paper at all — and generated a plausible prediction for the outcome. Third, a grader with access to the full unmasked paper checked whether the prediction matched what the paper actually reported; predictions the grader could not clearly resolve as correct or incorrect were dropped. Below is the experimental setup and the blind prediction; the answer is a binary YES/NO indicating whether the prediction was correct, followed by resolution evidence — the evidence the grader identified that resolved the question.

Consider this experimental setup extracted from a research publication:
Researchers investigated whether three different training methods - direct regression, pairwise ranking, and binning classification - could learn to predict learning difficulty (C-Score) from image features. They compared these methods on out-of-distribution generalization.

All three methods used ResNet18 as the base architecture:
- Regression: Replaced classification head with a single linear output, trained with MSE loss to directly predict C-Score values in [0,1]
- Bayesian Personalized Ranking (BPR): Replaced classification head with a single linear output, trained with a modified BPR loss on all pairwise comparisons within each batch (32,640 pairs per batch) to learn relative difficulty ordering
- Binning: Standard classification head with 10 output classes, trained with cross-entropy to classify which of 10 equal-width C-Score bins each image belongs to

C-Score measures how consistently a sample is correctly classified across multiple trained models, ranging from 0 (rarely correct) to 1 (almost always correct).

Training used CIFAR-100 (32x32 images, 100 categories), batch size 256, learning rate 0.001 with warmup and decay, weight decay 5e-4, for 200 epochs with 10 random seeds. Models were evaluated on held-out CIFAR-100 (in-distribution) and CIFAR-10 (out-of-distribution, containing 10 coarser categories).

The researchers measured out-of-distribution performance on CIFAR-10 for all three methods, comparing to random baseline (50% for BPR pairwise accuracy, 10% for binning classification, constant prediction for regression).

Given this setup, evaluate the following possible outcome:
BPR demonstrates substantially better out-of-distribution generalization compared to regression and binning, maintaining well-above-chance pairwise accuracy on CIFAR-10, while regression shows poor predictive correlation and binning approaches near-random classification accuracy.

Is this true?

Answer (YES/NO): NO